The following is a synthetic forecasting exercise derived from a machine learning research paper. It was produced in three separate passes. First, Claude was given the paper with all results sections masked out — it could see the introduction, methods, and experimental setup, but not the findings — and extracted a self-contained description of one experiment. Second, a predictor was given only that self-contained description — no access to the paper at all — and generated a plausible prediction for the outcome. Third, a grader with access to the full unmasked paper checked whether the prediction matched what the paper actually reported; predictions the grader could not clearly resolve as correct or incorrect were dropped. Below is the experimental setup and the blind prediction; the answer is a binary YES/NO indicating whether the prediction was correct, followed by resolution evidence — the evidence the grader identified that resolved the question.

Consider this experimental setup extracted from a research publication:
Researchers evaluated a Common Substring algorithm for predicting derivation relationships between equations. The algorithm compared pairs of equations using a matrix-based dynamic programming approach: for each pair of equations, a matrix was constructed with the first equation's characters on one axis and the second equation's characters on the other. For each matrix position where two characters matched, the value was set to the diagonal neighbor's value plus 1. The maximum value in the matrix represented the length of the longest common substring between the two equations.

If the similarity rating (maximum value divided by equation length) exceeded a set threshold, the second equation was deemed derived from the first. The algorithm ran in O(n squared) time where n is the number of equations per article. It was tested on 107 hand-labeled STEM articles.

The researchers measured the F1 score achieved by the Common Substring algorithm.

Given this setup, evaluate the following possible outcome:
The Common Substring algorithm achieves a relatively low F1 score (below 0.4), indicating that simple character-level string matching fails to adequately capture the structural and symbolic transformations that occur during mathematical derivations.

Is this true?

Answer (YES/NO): YES